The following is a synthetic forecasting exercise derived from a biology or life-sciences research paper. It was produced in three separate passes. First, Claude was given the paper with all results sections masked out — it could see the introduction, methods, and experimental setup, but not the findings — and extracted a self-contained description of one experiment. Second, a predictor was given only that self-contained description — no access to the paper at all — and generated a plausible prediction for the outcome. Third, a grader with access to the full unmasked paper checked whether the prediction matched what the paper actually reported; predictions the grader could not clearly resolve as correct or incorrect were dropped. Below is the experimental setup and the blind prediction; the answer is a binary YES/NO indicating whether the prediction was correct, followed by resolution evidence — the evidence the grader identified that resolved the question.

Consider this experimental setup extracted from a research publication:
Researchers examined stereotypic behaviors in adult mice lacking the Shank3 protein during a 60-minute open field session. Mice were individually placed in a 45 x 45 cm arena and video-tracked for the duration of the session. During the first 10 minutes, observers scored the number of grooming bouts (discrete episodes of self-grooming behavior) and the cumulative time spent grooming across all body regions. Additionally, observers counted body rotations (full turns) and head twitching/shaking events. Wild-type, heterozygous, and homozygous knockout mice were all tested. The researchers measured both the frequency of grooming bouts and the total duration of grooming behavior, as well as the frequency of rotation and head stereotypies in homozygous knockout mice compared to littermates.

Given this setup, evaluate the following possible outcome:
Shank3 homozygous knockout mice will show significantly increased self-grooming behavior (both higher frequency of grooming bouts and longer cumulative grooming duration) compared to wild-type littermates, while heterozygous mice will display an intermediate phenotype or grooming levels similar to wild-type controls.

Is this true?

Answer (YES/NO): NO